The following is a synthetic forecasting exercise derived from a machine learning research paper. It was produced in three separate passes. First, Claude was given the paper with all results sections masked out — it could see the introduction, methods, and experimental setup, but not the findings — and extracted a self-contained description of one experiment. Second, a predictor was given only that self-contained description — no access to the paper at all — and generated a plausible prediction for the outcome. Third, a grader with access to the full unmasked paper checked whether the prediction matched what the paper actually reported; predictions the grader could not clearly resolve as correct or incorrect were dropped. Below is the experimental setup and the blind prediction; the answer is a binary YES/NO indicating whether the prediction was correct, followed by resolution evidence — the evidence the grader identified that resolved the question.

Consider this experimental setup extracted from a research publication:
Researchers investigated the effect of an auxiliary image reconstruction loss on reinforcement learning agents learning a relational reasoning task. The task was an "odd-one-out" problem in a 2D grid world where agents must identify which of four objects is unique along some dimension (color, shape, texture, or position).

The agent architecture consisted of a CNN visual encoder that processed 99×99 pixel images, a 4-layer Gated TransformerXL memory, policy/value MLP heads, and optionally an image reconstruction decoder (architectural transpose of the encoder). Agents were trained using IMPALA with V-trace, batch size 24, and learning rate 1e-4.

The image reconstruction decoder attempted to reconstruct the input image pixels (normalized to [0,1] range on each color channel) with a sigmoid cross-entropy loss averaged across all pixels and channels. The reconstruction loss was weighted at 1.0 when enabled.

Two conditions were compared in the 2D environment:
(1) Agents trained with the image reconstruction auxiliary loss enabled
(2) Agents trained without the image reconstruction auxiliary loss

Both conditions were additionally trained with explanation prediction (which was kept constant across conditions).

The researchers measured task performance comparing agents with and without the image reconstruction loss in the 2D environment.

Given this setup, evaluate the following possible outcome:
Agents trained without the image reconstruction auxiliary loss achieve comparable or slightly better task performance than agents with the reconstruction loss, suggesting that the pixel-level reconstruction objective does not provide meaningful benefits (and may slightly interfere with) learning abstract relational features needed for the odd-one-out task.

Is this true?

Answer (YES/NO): YES